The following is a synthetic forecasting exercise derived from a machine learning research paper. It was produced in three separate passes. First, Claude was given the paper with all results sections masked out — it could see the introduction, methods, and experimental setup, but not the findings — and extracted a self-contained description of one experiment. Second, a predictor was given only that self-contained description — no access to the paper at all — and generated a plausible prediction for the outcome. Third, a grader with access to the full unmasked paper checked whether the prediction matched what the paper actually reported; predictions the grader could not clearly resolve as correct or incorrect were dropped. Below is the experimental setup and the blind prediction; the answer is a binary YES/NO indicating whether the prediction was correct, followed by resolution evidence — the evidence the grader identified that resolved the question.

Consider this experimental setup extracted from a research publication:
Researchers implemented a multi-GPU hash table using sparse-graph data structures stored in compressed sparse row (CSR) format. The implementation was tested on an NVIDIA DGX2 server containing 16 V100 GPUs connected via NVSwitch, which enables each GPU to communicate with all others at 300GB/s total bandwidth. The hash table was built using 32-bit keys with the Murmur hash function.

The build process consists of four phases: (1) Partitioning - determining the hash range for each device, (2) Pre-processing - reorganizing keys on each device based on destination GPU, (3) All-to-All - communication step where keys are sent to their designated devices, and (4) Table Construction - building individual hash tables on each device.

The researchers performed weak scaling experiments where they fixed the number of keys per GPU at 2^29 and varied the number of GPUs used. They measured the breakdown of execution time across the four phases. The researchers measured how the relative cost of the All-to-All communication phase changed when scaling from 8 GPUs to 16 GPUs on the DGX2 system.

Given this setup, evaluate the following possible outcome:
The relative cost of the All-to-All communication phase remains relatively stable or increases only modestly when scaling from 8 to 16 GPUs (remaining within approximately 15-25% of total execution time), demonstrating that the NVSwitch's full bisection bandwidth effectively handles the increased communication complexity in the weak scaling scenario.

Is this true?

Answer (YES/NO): NO